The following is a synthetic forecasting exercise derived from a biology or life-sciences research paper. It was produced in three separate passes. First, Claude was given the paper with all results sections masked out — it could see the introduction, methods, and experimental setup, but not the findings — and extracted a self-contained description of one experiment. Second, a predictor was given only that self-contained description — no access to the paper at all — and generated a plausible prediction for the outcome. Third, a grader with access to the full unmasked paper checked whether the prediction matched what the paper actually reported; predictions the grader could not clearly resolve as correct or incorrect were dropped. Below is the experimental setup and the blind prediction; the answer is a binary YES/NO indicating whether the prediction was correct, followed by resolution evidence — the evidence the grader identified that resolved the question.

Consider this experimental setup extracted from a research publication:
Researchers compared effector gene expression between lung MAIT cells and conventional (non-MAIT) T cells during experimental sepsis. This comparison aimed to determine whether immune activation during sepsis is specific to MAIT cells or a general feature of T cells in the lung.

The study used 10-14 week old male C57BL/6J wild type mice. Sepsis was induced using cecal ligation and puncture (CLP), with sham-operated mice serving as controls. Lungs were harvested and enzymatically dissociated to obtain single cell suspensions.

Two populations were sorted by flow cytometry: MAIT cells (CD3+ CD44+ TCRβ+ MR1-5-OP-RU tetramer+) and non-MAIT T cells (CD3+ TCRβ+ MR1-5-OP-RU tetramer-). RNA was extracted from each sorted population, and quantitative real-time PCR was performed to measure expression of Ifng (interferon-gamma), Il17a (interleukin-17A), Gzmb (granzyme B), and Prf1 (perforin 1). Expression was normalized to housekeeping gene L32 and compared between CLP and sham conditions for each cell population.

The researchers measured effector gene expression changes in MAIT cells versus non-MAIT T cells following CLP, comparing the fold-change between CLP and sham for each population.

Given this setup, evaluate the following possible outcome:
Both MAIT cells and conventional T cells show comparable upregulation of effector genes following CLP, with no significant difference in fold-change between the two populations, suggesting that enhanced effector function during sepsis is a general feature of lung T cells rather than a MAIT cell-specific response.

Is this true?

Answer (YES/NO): NO